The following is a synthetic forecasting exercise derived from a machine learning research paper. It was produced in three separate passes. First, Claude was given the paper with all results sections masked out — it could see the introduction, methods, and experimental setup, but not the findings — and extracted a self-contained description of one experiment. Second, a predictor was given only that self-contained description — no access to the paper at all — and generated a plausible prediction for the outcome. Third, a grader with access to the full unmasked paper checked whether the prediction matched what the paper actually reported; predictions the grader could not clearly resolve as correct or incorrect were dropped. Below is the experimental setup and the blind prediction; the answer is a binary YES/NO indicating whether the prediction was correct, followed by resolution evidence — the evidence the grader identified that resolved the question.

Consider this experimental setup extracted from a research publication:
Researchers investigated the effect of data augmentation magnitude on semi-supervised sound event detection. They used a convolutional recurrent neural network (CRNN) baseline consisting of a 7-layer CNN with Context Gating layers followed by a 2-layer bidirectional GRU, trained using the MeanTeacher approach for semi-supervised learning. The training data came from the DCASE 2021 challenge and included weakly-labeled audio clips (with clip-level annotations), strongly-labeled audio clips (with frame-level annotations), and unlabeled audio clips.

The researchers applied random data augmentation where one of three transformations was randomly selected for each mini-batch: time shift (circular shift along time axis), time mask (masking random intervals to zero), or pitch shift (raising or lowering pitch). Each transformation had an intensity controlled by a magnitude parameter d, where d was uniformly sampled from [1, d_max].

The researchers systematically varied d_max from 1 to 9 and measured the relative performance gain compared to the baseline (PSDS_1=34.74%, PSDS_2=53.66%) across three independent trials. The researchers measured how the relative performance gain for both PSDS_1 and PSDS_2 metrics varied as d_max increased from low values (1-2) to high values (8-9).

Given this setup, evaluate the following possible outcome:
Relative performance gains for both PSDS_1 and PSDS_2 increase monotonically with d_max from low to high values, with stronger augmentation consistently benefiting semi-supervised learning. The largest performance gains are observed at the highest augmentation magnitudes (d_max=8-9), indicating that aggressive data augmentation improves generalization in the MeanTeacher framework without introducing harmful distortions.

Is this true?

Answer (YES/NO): NO